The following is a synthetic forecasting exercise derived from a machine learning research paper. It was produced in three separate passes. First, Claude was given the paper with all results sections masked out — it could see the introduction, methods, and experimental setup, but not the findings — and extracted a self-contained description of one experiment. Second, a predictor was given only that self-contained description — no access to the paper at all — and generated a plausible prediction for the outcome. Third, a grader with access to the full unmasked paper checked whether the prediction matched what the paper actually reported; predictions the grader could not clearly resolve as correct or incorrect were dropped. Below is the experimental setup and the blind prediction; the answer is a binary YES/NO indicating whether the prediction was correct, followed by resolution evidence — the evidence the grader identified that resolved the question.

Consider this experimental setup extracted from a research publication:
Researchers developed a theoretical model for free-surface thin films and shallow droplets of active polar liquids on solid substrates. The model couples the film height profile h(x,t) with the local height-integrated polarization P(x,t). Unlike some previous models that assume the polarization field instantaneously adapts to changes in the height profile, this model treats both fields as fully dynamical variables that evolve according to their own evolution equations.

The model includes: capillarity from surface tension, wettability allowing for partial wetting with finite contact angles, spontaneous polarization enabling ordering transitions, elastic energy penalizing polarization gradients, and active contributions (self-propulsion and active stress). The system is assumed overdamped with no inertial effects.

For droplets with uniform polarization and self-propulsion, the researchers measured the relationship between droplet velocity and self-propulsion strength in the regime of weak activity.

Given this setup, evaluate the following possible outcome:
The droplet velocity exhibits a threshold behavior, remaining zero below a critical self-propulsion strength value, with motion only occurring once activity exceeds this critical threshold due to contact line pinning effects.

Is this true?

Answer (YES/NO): NO